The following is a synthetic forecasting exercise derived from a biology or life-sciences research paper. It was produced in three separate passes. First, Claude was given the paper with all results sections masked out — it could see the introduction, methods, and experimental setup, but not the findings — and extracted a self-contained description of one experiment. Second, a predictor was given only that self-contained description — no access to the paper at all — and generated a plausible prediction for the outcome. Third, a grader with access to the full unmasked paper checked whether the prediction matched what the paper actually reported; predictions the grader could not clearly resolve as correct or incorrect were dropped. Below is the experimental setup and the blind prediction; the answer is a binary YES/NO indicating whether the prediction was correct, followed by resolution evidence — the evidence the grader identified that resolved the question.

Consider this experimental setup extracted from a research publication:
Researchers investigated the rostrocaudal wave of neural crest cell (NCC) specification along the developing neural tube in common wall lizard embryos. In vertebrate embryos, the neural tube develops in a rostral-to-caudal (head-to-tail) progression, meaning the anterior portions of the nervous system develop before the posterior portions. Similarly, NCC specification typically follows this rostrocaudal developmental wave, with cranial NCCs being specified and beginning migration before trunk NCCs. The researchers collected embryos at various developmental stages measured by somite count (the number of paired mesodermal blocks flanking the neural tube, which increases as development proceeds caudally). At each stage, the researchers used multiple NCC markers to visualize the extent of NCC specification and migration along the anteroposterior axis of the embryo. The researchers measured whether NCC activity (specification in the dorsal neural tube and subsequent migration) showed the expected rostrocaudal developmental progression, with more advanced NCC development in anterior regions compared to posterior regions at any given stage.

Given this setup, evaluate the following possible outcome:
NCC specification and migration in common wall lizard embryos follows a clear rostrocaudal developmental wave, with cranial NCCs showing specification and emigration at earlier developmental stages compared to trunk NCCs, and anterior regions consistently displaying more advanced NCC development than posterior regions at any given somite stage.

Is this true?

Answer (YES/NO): YES